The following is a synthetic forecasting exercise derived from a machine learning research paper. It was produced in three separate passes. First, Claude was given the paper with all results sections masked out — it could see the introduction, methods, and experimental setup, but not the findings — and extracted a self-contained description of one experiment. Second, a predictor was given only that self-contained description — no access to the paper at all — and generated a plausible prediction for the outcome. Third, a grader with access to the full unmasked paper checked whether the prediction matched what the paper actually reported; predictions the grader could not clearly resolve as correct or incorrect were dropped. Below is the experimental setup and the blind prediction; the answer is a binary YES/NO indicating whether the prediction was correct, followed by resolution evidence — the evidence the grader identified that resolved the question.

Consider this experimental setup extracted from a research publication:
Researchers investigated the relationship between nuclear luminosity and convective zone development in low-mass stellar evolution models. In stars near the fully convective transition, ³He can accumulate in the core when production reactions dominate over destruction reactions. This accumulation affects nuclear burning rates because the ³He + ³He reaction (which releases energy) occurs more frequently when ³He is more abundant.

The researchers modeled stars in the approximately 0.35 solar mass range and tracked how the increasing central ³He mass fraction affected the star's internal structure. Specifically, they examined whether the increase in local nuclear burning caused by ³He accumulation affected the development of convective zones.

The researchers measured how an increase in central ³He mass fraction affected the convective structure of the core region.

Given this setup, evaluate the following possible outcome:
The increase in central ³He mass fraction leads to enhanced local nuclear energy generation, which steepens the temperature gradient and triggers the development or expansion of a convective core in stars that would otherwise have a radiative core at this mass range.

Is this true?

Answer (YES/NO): YES